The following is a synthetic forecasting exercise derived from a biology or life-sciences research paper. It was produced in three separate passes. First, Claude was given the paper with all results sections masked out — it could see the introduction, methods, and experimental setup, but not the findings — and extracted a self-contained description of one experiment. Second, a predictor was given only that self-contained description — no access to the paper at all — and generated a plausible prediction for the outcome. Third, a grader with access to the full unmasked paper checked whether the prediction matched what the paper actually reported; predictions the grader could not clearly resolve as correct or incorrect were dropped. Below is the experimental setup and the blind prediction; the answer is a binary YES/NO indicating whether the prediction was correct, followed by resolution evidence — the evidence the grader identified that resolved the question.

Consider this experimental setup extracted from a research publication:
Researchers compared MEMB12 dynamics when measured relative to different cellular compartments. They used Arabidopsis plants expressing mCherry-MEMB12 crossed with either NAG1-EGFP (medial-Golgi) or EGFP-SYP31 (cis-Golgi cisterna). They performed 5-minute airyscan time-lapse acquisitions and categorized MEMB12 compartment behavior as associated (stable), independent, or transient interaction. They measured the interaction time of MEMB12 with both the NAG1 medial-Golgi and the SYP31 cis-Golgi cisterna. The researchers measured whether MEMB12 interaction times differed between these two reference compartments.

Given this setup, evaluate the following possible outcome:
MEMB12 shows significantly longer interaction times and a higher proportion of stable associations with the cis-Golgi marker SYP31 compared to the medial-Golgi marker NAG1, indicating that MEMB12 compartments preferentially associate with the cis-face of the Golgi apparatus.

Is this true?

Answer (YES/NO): NO